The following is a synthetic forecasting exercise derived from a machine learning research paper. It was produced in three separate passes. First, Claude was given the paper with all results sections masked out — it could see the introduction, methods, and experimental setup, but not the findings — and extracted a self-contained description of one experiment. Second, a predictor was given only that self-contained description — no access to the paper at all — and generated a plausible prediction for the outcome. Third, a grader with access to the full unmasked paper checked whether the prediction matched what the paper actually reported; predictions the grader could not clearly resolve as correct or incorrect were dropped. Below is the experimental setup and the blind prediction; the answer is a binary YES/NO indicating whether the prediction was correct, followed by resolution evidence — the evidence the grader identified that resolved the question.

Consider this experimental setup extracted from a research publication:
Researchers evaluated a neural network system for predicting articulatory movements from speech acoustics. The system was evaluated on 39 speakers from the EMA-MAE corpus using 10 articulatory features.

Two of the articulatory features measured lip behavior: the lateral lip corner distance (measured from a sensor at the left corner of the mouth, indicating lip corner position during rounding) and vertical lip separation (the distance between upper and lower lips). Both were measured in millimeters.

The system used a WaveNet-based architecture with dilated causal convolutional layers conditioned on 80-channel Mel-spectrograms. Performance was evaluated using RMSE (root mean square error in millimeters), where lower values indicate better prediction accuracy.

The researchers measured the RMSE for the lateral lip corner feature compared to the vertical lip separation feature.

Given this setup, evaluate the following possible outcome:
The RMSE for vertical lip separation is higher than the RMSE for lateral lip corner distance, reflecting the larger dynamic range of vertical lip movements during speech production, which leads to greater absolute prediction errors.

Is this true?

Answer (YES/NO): YES